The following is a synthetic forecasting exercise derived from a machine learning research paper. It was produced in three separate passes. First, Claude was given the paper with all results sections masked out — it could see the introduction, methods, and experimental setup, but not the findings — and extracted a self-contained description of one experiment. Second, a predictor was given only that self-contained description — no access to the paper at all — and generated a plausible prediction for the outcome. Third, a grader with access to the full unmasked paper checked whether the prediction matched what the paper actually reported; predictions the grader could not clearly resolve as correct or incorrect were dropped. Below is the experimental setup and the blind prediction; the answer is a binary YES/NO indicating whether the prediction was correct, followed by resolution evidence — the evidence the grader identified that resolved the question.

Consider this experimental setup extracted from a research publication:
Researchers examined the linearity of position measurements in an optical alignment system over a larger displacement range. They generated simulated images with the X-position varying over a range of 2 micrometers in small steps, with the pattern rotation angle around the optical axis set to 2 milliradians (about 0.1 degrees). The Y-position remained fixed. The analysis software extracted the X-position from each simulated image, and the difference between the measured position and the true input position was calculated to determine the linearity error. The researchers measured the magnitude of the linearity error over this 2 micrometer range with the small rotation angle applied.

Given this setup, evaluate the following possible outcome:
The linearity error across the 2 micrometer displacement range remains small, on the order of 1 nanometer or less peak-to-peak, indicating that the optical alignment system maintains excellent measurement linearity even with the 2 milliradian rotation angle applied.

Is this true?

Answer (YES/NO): NO